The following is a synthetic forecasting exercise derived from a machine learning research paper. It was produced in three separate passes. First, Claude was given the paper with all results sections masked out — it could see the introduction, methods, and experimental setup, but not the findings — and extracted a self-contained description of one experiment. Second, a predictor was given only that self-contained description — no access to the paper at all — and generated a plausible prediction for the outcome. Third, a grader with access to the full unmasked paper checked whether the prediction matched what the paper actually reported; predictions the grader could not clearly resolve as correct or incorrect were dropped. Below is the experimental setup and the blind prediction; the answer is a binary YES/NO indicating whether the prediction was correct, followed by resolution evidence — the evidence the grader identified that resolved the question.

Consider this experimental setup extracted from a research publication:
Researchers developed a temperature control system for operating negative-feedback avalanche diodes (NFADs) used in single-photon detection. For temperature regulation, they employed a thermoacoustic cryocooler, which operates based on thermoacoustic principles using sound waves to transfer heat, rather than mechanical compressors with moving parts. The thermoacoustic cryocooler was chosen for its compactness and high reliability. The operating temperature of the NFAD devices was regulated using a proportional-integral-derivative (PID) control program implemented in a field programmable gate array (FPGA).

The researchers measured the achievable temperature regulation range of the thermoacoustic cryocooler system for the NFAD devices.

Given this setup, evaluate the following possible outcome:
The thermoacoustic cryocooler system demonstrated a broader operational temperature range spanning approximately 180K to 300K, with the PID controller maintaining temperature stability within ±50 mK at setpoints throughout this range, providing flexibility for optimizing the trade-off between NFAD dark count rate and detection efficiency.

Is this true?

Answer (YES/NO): NO